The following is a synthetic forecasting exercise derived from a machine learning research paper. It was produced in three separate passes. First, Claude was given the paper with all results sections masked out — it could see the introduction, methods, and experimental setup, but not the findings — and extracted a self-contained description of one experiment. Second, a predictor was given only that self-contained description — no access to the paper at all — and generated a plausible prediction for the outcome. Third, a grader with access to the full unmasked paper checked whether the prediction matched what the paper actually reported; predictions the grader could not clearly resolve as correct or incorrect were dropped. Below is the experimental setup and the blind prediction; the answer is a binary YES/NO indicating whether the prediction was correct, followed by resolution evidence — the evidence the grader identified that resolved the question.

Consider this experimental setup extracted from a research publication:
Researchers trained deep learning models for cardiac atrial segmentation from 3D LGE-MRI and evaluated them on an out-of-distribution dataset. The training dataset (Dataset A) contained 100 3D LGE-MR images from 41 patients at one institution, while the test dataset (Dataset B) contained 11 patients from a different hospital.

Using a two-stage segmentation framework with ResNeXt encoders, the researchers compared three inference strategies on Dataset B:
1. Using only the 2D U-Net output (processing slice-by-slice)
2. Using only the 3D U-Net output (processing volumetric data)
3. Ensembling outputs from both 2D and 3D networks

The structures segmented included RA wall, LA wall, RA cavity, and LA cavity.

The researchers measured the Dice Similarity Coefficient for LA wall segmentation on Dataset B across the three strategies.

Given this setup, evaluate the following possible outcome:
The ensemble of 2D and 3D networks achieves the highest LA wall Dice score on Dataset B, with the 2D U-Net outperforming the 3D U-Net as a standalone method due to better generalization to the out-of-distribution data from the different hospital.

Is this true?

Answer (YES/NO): NO